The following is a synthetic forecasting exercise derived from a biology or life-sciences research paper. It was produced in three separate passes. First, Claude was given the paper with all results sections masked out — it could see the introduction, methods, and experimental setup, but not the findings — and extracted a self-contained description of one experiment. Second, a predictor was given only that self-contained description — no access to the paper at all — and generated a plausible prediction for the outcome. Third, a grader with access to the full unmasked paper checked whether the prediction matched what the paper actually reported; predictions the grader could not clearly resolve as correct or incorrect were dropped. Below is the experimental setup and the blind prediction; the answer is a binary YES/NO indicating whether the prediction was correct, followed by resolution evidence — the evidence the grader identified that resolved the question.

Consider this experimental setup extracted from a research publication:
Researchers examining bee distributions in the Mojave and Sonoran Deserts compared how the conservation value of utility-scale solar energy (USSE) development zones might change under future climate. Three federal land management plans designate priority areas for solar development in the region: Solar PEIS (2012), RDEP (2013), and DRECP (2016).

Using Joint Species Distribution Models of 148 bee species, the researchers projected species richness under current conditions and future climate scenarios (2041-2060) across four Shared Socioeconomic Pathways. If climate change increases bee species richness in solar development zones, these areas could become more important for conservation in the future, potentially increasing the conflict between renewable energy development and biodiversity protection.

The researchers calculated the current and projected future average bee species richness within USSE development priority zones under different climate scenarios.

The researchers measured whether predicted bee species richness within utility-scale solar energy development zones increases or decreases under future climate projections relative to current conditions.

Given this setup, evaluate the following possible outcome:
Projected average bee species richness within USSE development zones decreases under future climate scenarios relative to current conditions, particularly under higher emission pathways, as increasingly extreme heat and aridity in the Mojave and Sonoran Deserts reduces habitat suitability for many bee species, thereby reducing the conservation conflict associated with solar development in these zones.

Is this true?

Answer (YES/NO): NO